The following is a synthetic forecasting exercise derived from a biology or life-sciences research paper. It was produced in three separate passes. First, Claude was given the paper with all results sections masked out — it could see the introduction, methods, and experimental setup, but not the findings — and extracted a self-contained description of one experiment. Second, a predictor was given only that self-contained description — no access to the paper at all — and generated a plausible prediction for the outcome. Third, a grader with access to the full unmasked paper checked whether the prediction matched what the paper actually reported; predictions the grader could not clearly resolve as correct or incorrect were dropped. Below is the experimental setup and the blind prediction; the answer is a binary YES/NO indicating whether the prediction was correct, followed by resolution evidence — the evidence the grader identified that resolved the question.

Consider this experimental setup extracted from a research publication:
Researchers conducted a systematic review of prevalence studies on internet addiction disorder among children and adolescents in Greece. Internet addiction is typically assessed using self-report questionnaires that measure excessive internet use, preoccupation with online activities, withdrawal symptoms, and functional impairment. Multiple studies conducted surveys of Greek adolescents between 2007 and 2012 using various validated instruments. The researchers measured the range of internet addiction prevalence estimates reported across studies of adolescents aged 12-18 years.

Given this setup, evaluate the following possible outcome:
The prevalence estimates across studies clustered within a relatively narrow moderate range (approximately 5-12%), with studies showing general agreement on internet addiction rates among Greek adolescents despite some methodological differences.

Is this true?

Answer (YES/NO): NO